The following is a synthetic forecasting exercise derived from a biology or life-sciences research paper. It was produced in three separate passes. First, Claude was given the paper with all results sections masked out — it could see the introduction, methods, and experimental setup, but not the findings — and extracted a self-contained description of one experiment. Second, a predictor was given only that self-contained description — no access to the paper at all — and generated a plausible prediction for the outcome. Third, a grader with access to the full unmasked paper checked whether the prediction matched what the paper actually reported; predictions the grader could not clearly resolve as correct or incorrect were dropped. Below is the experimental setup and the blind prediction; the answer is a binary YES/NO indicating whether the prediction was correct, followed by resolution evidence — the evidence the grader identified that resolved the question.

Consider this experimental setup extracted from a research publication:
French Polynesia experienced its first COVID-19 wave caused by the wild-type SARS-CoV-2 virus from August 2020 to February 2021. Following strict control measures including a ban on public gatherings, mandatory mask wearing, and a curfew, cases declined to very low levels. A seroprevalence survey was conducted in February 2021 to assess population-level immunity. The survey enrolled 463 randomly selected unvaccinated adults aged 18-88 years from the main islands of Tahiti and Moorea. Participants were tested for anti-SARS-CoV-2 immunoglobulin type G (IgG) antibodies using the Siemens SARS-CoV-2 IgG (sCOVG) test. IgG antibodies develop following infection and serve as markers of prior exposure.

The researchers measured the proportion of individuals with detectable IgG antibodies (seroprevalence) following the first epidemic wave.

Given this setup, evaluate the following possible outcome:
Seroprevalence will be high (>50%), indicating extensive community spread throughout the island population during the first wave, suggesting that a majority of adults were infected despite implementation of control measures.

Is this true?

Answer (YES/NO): NO